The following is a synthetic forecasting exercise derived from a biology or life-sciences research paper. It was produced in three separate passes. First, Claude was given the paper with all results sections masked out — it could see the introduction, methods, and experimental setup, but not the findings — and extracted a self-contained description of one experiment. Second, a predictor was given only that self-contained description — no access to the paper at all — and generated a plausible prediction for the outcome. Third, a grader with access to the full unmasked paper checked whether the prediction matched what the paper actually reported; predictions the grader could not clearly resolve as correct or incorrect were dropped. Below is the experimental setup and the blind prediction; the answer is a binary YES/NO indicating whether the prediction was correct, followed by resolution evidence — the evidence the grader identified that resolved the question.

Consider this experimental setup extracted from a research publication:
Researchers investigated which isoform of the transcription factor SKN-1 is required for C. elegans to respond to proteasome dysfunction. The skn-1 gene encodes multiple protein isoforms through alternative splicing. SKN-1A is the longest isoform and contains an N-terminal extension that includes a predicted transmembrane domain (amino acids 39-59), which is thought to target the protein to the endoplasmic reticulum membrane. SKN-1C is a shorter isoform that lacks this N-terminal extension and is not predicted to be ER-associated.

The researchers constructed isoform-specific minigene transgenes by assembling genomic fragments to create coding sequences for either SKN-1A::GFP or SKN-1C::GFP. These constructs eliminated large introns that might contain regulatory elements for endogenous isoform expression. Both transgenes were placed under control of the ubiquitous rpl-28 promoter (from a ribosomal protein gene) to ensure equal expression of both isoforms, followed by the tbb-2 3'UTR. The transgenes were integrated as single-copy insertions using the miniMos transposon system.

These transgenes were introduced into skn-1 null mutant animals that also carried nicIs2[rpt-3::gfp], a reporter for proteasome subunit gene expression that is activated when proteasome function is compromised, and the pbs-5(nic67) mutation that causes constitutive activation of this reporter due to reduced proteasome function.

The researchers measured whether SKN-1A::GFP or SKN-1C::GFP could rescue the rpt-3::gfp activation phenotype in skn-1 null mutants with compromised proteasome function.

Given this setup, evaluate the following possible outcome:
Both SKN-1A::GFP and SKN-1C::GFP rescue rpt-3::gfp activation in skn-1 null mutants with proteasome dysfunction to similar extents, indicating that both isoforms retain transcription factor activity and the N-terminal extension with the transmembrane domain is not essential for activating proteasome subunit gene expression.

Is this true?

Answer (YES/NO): NO